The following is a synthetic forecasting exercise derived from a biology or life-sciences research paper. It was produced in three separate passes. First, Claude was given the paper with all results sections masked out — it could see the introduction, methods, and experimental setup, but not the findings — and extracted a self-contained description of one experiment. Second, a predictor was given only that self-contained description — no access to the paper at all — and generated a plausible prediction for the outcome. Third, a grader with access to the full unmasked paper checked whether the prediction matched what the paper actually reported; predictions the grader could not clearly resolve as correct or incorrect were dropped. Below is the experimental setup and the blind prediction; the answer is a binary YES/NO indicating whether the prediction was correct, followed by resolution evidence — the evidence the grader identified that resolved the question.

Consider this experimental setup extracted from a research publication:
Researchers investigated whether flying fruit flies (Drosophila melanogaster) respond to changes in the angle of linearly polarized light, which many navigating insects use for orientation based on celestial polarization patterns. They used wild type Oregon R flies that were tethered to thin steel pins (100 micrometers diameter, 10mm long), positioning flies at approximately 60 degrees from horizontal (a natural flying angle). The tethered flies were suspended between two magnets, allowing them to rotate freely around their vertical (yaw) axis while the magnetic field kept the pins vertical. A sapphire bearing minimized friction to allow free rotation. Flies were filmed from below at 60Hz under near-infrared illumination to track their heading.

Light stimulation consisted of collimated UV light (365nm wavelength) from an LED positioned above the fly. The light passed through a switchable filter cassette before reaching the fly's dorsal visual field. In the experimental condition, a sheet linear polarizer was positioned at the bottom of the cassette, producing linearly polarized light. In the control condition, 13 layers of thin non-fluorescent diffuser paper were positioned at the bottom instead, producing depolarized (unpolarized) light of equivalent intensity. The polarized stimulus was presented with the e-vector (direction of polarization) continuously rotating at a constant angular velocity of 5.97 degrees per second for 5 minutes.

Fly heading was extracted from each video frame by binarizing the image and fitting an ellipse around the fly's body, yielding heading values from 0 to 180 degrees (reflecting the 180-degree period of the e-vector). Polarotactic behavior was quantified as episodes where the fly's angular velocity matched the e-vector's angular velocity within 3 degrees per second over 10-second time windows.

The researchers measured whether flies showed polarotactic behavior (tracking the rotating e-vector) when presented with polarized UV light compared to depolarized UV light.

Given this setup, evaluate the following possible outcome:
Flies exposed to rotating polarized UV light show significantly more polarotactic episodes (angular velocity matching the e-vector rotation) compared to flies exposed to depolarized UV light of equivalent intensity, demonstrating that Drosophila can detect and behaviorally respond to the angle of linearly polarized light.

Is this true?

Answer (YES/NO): YES